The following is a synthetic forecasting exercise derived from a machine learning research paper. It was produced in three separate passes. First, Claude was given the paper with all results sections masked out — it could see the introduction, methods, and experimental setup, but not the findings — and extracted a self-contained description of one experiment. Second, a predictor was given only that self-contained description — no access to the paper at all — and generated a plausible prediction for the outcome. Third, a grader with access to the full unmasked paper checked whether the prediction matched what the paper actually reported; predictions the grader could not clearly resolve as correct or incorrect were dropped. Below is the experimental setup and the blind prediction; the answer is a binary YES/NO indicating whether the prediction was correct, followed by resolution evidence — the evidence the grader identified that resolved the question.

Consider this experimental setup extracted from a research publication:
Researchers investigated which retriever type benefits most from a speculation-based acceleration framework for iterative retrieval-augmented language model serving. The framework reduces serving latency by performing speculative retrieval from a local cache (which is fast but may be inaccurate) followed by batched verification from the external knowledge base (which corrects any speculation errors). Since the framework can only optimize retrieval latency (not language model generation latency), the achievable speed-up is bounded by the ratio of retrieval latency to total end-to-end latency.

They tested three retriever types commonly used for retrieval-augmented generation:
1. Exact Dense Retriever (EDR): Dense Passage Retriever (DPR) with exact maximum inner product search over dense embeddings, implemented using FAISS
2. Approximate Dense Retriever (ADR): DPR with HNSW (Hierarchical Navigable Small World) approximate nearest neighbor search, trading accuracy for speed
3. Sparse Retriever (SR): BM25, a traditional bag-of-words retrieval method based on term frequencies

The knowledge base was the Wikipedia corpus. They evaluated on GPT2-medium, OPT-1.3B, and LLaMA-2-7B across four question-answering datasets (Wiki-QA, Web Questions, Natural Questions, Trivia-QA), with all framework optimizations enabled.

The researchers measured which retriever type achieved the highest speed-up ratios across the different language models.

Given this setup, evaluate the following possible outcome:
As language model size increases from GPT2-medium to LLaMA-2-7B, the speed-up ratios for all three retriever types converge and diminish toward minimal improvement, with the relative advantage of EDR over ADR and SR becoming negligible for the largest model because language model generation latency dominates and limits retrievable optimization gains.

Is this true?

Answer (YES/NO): NO